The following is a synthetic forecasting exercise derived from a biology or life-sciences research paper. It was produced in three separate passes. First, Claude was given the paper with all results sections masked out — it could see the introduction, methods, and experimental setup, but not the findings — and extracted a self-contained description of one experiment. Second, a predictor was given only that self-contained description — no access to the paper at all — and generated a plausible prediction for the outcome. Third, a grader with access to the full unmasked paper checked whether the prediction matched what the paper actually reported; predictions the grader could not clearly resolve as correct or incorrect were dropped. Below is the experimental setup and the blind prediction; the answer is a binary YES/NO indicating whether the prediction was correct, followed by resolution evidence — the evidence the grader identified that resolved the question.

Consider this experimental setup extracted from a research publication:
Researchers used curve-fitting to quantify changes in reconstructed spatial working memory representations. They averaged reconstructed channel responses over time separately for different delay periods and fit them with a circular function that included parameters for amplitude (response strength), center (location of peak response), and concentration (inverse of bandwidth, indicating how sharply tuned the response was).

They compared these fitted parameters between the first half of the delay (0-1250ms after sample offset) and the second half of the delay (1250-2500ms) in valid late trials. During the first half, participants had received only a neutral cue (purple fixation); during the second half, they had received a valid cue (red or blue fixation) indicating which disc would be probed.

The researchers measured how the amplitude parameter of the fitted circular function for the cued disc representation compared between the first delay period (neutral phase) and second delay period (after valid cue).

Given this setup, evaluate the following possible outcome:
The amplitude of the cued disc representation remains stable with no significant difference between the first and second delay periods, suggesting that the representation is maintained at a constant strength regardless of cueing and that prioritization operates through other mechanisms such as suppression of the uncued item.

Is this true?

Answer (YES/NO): NO